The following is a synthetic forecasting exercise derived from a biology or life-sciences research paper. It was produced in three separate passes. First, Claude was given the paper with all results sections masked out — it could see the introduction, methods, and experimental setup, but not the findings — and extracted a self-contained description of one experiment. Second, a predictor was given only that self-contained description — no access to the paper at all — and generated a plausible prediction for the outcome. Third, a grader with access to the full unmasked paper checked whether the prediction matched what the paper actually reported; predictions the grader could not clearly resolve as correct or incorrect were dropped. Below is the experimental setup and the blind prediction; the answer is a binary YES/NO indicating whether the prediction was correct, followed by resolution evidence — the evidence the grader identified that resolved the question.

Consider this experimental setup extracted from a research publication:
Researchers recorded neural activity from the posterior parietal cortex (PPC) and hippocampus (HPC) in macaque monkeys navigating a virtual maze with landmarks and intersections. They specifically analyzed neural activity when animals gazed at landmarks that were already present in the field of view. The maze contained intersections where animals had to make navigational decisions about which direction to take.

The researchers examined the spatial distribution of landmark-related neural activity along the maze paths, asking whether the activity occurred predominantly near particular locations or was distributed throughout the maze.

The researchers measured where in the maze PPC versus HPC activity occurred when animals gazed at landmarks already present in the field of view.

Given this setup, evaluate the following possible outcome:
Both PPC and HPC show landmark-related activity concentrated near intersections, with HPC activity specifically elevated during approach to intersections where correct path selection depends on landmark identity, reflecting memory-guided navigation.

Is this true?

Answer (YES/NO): NO